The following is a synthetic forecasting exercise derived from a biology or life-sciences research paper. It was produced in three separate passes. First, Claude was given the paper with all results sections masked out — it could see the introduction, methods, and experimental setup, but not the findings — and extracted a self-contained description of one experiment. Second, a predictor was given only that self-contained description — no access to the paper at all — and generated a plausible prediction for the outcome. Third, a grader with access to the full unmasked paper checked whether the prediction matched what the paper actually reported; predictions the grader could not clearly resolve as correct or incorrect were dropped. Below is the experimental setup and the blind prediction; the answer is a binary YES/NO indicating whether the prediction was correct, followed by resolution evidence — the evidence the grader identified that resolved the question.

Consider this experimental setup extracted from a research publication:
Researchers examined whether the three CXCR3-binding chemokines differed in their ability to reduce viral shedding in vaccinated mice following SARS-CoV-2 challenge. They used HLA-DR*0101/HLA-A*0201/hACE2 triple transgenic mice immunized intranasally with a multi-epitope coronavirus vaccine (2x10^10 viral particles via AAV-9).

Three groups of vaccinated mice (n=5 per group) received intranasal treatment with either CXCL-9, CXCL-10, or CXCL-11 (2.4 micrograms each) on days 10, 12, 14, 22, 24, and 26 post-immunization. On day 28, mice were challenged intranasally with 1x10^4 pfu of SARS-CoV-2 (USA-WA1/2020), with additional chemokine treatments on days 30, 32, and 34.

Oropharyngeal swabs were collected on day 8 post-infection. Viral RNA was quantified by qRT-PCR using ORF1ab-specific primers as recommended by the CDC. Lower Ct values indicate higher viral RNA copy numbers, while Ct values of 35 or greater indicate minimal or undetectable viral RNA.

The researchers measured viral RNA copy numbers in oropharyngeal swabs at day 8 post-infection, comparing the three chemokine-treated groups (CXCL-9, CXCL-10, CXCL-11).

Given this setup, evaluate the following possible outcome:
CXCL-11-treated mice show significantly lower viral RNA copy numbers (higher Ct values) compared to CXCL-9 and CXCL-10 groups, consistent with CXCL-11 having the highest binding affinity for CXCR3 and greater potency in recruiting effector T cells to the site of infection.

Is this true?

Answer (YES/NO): YES